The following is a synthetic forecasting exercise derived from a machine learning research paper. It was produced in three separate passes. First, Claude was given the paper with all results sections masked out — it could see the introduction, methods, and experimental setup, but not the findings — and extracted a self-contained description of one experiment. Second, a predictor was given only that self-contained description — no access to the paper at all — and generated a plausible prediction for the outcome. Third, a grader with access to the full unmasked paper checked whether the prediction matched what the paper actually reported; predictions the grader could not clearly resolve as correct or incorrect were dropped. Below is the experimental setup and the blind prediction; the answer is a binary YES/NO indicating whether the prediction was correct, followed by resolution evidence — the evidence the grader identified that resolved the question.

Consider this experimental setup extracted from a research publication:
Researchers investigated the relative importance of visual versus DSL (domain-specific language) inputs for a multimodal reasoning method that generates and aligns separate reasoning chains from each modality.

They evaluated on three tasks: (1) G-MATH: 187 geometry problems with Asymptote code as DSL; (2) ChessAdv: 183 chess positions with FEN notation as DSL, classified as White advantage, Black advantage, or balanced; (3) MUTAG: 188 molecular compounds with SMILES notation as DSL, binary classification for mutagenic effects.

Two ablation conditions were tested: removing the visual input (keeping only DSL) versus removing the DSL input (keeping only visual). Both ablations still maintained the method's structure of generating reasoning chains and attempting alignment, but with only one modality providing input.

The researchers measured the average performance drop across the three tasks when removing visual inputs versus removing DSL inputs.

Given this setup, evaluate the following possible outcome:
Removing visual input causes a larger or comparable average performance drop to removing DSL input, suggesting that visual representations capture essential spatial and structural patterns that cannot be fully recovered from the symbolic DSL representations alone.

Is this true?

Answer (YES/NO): YES